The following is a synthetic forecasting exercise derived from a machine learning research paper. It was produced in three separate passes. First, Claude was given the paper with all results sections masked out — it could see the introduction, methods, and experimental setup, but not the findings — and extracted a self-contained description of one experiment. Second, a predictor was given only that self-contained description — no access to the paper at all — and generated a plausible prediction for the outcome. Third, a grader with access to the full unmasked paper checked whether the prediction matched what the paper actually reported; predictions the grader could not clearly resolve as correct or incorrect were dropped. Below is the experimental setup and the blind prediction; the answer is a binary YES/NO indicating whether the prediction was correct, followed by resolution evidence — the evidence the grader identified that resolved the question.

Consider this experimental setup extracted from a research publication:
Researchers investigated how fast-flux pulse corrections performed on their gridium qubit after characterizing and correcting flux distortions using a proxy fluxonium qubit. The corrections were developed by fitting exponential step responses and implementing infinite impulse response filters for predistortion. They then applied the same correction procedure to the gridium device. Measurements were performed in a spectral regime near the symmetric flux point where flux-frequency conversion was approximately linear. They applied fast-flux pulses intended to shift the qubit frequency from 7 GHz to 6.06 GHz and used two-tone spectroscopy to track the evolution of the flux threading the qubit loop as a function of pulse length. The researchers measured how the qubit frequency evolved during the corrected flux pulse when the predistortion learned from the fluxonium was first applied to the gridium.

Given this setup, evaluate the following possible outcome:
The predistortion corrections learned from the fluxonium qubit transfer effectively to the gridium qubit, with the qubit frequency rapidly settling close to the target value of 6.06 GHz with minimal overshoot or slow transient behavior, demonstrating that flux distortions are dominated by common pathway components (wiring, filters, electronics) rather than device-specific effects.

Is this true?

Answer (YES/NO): NO